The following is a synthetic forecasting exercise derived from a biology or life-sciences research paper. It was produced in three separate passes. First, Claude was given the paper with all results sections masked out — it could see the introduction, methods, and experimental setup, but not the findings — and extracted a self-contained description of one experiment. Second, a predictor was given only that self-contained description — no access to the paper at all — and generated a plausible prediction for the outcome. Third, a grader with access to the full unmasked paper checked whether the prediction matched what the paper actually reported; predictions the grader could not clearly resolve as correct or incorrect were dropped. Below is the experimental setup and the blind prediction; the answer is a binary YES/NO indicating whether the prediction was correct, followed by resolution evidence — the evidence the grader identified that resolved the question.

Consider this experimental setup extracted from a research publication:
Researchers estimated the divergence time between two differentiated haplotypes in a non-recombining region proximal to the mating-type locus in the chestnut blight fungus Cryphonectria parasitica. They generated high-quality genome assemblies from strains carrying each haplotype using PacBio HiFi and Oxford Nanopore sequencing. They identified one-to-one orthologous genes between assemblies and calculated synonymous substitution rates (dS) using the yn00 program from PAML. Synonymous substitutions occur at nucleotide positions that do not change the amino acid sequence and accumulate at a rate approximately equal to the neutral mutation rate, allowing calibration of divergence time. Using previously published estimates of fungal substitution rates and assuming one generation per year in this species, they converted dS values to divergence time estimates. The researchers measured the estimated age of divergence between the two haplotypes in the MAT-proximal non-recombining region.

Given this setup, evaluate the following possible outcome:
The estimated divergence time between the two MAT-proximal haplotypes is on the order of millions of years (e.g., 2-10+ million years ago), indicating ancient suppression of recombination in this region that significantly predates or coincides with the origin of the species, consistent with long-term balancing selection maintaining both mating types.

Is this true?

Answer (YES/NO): YES